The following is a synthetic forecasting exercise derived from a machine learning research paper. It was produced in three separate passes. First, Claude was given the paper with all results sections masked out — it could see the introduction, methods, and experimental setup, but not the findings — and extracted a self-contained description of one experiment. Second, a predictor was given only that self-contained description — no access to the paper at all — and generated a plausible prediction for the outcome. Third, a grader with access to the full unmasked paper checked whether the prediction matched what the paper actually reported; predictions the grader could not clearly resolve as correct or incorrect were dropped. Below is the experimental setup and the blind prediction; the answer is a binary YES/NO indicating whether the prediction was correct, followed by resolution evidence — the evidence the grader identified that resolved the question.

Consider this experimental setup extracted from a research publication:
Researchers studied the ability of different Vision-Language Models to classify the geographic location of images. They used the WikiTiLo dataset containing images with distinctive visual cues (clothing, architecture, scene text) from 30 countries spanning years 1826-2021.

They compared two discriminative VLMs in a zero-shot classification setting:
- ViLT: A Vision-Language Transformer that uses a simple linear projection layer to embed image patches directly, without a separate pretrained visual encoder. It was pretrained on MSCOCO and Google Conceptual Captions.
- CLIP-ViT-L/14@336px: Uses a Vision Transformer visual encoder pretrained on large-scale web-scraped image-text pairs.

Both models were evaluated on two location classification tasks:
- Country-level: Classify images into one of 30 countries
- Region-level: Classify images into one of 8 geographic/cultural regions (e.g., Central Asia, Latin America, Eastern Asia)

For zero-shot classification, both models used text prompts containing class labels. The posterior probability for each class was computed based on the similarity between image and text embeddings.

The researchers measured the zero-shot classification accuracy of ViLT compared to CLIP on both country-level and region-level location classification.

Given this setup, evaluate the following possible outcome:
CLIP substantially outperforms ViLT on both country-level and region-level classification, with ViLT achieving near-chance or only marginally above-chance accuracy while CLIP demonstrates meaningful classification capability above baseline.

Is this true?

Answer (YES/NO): YES